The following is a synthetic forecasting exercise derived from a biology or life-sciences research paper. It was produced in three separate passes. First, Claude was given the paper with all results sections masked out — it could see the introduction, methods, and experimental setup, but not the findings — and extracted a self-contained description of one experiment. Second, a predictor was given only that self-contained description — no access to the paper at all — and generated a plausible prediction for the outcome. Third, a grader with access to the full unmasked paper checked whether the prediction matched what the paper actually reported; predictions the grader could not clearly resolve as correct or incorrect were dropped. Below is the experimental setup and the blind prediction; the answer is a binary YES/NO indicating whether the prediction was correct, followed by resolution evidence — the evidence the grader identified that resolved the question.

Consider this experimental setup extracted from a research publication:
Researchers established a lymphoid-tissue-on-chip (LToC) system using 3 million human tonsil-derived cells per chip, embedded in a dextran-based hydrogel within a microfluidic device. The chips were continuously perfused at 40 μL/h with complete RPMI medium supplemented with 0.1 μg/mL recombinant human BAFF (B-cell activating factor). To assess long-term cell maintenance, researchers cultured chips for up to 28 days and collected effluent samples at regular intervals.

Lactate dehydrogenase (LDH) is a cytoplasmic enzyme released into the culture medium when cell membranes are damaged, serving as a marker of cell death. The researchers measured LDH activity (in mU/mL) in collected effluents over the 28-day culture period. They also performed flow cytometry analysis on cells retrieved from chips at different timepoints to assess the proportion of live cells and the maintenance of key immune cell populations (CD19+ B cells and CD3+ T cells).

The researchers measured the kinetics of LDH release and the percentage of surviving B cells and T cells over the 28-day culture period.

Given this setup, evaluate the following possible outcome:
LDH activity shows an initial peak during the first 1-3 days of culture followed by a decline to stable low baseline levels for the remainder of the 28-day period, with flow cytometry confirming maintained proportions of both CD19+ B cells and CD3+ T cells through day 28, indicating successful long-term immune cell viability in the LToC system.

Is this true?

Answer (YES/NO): NO